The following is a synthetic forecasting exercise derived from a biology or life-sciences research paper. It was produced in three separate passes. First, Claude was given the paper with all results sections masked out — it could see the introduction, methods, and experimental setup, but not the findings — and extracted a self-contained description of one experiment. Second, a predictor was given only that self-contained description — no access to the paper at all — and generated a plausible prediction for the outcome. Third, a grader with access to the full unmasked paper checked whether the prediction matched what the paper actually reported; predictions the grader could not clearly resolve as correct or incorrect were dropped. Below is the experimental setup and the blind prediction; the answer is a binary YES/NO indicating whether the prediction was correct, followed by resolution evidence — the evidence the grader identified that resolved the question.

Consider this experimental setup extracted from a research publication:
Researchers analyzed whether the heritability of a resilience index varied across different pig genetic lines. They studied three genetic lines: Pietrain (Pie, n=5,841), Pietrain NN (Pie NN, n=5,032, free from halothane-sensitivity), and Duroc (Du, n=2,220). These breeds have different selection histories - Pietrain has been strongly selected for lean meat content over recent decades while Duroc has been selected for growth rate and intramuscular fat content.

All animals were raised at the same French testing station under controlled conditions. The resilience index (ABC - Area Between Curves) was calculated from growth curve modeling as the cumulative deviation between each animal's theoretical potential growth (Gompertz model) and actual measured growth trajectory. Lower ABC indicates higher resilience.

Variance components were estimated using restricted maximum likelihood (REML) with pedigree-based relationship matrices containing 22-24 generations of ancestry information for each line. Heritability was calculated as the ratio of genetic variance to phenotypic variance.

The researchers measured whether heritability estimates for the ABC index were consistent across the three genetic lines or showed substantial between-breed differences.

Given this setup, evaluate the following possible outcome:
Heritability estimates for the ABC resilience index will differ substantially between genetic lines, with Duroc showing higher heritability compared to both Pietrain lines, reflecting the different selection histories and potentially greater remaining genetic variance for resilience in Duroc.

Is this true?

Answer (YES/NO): NO